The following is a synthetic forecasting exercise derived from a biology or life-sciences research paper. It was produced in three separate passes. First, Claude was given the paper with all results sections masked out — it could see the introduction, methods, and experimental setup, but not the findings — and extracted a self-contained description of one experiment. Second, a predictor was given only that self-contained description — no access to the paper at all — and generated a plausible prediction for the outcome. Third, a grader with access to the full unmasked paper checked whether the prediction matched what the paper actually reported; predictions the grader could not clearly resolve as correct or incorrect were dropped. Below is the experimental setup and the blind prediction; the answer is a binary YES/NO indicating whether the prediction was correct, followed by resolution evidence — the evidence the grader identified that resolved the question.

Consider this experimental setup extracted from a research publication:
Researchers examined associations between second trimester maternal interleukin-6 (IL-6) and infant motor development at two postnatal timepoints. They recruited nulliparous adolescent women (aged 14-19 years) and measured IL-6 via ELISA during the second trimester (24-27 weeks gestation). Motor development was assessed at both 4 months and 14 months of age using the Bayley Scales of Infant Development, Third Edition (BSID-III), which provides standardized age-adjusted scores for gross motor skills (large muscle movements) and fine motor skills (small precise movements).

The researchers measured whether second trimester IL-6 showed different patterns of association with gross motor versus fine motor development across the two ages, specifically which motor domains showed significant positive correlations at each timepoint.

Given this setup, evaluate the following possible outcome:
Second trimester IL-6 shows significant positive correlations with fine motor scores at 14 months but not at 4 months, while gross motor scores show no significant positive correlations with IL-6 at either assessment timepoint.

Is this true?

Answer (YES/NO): NO